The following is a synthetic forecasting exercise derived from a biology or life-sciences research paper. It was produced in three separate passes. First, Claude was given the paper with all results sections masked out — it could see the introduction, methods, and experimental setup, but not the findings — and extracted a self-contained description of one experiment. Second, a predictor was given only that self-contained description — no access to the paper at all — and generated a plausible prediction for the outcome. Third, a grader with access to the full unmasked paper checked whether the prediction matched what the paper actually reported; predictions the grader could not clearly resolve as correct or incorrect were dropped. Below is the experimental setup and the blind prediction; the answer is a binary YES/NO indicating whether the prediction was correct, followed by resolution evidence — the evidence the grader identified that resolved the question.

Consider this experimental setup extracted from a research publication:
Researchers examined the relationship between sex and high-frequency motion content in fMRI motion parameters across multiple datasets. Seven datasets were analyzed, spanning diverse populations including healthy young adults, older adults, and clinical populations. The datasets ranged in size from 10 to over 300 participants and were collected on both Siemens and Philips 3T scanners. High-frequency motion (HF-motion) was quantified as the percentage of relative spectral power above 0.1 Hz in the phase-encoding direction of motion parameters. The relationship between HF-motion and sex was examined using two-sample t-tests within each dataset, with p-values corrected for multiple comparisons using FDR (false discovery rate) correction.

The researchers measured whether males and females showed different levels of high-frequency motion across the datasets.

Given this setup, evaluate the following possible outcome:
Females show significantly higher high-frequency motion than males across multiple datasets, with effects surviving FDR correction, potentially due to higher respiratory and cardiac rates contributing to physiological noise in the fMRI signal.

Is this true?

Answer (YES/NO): NO